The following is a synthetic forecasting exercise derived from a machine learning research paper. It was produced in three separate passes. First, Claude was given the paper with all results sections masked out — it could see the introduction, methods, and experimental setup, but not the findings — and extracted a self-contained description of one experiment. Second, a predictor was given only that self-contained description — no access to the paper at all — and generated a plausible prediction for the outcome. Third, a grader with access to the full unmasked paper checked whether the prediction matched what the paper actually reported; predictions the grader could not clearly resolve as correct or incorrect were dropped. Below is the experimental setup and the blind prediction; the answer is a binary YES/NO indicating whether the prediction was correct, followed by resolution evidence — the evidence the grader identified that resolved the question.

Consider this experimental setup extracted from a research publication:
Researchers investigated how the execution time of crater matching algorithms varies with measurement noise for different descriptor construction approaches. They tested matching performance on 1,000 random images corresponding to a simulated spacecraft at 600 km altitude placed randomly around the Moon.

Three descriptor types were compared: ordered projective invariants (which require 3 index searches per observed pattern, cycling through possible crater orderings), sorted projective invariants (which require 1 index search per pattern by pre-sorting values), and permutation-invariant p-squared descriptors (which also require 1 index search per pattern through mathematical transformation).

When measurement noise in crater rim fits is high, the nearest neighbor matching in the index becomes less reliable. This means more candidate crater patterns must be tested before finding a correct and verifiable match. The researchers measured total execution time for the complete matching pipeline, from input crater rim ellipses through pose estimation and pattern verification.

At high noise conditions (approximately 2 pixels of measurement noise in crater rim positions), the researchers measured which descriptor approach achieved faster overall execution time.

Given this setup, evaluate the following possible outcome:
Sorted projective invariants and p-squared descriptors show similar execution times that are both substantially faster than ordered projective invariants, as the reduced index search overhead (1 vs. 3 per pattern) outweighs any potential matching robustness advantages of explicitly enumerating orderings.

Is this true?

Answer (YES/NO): NO